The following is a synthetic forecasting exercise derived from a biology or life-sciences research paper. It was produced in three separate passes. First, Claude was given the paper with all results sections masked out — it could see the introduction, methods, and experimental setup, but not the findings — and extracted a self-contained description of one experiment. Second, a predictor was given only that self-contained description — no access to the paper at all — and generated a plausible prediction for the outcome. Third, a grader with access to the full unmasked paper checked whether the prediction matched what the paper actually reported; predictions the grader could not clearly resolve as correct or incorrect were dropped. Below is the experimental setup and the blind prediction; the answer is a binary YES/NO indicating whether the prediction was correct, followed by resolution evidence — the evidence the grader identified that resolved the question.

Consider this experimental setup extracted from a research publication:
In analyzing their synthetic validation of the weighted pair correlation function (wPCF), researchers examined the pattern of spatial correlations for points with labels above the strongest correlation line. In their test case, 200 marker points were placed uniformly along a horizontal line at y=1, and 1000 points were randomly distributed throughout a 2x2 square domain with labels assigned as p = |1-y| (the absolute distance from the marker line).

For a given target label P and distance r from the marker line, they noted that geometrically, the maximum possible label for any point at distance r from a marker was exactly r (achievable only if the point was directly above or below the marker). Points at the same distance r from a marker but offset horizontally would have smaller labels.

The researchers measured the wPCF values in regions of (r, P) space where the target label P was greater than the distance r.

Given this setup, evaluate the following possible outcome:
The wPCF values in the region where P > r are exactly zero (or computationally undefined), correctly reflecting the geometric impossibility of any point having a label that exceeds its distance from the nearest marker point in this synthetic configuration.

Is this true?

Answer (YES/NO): NO